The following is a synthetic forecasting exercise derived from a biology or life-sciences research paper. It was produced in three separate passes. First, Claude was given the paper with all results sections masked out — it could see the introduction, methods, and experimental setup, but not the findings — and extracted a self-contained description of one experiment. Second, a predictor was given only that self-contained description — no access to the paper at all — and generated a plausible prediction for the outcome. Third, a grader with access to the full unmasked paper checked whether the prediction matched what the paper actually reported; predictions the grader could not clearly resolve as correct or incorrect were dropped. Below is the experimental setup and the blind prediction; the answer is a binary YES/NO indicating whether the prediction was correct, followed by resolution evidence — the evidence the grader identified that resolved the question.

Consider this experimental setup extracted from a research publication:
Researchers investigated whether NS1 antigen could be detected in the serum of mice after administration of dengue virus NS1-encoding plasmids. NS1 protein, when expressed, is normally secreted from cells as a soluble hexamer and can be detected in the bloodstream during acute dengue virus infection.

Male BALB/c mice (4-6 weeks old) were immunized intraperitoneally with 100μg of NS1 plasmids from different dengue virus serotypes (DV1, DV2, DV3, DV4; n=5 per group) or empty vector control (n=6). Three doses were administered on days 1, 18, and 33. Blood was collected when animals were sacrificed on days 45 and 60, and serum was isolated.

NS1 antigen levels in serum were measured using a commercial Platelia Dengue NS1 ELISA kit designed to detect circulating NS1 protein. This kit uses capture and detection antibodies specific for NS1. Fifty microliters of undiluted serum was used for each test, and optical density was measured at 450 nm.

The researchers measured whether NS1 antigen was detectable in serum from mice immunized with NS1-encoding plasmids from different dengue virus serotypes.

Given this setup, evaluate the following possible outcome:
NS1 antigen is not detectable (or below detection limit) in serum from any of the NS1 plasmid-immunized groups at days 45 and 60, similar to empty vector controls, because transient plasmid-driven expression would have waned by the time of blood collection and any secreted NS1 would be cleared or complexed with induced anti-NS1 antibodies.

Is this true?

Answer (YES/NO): NO